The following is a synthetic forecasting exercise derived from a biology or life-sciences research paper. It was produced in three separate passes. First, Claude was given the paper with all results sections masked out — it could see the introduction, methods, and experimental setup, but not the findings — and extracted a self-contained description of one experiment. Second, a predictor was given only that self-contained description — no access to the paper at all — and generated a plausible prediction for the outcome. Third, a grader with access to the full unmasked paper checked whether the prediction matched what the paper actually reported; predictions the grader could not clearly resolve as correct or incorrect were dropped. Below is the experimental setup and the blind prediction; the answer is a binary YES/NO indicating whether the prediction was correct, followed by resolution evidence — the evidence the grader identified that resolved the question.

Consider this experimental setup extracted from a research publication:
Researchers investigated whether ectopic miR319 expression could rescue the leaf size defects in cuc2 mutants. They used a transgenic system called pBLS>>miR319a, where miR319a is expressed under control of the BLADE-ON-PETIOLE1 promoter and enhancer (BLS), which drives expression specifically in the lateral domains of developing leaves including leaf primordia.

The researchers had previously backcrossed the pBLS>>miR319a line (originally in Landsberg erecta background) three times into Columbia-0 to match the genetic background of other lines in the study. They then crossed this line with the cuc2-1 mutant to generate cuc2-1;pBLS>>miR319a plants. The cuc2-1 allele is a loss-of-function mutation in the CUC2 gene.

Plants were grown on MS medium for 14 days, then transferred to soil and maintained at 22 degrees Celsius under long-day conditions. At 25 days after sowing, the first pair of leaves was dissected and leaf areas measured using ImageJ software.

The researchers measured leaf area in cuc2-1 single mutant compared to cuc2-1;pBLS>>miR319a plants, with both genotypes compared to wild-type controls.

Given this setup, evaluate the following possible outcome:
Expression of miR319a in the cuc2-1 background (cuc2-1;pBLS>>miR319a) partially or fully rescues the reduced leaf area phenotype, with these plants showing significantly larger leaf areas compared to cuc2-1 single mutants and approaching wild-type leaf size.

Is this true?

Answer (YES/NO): NO